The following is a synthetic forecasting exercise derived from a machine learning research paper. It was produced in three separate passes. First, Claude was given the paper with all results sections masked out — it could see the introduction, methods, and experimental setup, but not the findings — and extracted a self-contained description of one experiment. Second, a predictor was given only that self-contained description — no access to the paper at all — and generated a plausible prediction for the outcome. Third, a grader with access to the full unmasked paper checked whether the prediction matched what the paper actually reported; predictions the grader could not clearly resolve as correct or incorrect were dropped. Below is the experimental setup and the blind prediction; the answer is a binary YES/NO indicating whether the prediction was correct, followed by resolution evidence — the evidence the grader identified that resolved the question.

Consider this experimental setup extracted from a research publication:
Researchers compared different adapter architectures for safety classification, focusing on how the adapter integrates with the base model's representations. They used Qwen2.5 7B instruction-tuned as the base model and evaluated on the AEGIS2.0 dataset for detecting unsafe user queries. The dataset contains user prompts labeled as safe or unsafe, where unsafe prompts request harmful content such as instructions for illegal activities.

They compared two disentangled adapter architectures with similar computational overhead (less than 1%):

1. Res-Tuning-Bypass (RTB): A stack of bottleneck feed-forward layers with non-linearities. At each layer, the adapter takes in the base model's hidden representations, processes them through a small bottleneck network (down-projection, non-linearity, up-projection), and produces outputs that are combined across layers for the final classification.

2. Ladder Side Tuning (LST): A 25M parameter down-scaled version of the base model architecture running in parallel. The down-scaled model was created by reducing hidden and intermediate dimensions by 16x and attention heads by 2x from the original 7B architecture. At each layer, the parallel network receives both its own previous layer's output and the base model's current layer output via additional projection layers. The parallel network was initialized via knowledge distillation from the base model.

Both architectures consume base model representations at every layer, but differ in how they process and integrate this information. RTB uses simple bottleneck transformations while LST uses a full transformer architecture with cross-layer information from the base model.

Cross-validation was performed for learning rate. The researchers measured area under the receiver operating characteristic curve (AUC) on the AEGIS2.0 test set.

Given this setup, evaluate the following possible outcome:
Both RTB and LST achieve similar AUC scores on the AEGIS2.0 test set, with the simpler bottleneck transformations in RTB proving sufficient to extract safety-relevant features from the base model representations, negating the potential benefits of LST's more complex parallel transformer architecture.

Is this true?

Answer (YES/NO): NO